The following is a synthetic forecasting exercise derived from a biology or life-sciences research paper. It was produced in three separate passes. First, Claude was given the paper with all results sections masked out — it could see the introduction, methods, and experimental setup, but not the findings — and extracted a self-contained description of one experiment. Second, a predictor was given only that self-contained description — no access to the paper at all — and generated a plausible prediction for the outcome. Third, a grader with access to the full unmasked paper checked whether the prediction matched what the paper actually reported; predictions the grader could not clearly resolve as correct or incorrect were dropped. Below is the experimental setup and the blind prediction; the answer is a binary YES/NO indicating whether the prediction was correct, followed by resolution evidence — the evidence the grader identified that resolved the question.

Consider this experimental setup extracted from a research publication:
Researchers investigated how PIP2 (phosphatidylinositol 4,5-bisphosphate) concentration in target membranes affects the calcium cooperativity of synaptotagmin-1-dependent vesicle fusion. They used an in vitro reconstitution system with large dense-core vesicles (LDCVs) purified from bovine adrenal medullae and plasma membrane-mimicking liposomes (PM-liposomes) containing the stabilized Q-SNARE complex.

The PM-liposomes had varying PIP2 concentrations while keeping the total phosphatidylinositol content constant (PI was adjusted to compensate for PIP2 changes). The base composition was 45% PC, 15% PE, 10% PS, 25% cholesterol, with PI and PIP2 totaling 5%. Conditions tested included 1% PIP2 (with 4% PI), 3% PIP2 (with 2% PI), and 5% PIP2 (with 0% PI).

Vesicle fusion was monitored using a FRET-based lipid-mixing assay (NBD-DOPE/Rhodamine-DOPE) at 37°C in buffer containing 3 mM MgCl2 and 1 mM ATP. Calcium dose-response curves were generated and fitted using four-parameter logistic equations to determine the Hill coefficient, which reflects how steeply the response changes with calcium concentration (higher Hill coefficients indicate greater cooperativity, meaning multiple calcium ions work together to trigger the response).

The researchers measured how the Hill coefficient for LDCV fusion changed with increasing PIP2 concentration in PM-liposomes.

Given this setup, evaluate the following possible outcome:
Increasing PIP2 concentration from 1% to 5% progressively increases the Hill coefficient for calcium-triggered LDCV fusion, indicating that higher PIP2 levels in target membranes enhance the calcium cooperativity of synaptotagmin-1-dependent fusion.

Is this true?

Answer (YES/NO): NO